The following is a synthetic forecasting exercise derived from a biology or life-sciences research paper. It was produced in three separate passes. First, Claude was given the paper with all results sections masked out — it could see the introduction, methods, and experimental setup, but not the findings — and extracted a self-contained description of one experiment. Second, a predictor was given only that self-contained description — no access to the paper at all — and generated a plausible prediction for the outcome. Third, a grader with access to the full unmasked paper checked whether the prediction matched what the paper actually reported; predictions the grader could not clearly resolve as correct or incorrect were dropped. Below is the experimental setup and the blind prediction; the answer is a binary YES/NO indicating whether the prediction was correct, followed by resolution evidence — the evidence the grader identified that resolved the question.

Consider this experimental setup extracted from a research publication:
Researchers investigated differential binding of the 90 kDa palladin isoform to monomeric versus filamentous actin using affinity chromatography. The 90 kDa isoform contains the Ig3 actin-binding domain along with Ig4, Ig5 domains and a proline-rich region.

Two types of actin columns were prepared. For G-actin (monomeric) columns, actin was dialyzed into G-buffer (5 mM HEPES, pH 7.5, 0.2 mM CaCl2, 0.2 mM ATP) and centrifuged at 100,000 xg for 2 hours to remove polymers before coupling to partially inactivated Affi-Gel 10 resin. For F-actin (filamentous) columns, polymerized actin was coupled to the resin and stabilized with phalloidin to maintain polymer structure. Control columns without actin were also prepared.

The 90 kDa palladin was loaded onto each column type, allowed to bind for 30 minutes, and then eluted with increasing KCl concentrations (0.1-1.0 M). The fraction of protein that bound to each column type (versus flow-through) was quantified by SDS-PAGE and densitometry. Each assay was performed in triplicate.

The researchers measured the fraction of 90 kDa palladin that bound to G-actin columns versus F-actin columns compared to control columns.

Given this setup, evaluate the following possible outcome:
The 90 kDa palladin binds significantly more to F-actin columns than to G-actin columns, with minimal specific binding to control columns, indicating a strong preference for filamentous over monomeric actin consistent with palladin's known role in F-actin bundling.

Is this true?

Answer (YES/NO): NO